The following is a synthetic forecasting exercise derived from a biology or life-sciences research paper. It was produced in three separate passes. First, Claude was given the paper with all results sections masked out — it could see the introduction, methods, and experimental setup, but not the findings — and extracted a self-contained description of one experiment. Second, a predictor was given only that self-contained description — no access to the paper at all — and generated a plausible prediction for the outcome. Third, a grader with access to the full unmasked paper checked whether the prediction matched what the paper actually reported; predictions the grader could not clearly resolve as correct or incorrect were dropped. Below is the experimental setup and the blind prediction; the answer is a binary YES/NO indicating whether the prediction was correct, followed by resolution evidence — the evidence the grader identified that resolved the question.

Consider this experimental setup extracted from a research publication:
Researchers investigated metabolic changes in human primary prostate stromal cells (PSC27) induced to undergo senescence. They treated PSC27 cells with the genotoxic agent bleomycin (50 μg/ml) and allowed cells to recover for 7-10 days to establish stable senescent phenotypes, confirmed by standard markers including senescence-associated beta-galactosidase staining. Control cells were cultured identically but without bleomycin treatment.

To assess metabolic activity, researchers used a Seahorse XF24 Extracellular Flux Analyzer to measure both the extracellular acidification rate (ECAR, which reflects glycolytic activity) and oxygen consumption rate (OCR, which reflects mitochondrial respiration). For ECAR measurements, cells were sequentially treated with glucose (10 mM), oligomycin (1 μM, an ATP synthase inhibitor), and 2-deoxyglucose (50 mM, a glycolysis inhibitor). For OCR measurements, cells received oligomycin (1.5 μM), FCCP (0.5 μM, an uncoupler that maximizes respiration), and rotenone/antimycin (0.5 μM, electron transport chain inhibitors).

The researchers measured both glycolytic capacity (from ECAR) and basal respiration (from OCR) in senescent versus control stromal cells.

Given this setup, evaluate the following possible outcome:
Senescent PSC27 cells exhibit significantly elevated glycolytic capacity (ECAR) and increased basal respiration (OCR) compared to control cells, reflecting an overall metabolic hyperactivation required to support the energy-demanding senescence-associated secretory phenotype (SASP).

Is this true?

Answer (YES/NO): YES